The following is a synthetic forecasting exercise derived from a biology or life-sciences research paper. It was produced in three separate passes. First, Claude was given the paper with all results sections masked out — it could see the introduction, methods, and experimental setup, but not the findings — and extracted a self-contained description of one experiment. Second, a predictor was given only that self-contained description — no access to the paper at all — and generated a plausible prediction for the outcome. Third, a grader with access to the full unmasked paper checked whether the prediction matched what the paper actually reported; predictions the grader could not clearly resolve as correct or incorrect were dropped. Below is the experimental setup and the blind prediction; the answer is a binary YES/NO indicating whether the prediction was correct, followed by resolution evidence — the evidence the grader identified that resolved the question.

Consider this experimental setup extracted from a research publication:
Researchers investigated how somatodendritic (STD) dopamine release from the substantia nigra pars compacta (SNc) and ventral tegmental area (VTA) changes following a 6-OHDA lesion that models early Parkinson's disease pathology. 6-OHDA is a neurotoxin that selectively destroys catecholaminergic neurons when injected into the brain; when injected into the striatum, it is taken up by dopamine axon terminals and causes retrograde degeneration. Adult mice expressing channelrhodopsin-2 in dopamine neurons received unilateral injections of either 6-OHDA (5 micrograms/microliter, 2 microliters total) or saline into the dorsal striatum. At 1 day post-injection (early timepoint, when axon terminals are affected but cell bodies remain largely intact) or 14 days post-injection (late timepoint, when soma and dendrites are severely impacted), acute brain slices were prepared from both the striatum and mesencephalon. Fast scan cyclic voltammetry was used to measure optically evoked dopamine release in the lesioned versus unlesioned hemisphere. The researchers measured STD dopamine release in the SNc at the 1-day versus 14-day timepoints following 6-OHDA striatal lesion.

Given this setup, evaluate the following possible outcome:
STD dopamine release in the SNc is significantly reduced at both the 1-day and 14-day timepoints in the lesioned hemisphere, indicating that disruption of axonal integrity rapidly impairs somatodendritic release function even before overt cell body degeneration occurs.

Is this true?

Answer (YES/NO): NO